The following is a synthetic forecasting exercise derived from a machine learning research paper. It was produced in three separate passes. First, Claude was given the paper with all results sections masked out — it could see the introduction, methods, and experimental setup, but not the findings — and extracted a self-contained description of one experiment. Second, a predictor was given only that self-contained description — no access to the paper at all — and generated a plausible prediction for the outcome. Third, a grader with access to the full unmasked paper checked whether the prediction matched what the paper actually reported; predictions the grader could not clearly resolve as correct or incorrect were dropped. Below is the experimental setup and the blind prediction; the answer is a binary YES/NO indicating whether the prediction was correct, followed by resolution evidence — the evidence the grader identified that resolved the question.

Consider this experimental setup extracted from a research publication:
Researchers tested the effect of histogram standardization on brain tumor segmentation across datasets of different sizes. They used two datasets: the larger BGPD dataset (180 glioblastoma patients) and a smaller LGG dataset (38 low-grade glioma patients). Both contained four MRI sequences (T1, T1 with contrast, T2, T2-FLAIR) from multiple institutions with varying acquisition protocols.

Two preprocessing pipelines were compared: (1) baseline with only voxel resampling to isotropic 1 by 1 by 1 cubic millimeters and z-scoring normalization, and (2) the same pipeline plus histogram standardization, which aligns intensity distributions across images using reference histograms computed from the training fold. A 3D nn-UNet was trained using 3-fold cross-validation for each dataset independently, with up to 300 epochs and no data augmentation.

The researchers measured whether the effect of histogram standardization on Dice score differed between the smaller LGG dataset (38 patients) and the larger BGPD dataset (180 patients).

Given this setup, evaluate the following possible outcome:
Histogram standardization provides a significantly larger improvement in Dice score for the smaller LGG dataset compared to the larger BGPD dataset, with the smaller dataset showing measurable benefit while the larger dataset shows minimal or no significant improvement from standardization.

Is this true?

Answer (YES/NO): NO